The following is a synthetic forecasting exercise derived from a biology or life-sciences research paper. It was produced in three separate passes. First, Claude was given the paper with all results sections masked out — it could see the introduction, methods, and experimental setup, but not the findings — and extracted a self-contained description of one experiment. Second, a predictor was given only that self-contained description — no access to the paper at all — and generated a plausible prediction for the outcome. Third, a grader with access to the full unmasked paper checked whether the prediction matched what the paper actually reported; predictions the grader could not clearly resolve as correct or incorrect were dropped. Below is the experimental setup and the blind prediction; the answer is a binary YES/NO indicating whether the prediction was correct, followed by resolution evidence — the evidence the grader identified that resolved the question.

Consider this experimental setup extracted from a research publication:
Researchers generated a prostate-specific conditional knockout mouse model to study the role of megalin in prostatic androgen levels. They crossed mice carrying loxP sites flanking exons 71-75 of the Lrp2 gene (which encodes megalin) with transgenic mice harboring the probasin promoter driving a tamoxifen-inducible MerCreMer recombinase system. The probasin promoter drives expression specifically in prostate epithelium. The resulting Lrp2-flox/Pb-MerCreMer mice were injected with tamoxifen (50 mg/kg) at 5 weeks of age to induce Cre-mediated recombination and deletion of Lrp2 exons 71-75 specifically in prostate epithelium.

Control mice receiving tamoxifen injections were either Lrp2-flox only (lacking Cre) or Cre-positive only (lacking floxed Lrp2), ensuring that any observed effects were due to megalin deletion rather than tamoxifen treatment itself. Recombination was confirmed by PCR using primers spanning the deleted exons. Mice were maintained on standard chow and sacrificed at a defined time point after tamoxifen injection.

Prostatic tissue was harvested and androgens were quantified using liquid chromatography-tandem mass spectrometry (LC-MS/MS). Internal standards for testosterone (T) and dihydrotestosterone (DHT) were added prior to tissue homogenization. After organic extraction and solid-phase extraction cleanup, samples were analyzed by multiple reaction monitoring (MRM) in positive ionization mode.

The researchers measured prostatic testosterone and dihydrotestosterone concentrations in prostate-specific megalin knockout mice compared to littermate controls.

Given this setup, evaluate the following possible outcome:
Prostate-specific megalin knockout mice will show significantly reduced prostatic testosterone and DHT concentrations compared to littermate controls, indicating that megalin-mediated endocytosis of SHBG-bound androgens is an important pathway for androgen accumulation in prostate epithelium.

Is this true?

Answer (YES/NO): YES